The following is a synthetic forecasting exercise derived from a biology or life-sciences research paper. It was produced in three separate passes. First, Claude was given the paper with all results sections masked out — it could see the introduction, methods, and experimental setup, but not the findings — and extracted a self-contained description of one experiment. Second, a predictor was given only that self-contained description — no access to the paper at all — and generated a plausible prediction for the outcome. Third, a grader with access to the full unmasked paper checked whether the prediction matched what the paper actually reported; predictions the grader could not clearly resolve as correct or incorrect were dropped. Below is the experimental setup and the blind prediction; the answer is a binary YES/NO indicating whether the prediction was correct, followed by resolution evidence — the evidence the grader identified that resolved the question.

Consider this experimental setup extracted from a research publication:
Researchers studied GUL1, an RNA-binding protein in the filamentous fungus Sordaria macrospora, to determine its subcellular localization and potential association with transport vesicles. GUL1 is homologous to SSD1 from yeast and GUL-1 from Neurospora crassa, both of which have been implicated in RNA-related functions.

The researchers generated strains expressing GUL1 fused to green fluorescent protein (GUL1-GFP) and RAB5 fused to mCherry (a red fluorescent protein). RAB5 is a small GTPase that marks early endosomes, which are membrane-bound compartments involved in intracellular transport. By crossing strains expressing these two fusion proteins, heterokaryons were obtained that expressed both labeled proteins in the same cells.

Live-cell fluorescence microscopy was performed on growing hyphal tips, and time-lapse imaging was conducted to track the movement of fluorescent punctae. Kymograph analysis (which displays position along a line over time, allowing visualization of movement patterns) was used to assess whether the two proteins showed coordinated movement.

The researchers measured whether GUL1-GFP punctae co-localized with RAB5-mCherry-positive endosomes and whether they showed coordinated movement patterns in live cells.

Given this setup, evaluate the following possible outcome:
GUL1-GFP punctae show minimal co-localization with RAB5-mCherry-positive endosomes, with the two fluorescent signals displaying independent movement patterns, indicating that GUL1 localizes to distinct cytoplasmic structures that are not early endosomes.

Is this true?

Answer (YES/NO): NO